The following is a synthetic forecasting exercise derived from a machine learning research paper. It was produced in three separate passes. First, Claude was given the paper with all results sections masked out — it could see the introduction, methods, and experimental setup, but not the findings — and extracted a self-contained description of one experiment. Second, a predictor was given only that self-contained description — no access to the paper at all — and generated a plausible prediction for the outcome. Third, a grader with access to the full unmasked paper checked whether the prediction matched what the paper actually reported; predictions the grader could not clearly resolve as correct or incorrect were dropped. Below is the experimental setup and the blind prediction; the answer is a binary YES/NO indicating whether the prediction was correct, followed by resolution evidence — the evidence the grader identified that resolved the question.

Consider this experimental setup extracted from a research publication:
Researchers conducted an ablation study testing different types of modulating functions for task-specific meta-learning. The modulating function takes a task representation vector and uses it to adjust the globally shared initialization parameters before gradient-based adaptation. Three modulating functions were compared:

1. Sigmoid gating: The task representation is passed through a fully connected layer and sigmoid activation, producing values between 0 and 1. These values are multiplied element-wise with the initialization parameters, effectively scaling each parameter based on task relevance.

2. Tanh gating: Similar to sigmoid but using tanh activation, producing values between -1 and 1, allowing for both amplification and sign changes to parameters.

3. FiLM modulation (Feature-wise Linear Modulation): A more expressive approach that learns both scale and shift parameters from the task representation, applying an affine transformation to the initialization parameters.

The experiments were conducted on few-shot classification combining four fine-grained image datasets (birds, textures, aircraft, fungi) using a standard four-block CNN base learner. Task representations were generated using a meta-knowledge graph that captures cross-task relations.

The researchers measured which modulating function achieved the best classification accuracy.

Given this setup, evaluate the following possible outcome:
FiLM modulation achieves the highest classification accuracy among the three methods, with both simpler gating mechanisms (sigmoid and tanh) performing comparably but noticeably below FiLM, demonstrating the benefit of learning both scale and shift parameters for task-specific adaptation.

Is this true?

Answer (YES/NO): NO